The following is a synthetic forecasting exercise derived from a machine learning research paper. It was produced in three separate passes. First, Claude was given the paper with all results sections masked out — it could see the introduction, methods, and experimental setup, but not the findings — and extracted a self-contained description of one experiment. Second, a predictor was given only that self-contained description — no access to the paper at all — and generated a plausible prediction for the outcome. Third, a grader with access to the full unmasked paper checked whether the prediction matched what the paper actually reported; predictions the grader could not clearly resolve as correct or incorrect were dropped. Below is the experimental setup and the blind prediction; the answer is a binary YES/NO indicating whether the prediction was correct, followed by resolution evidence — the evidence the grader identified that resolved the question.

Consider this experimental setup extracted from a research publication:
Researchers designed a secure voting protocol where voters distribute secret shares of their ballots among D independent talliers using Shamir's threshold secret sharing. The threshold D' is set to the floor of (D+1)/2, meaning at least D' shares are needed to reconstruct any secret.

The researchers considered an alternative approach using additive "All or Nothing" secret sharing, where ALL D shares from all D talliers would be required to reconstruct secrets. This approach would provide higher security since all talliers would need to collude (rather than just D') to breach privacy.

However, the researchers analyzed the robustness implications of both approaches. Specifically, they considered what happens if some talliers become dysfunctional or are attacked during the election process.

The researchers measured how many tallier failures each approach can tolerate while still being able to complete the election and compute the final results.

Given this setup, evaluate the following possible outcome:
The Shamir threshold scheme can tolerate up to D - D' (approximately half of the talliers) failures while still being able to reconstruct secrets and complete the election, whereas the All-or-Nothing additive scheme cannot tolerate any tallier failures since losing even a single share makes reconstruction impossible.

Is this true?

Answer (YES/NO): YES